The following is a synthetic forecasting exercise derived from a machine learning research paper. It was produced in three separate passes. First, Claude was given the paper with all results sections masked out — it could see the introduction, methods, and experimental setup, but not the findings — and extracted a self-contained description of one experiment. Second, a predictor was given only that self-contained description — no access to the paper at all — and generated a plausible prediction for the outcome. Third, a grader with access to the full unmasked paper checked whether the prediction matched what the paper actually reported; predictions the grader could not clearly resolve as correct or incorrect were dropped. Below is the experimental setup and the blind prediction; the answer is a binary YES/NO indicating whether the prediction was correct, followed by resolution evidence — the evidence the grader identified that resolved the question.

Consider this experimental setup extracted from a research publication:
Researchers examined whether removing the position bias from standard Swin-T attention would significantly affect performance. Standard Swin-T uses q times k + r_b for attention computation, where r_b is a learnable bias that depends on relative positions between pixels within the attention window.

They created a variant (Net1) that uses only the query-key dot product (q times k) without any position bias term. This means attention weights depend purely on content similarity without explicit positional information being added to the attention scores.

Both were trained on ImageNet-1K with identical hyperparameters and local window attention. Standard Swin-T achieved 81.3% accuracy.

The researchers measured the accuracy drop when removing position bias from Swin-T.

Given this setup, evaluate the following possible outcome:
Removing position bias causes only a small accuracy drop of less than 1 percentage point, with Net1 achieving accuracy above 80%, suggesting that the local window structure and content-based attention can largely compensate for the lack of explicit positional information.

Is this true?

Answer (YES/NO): NO